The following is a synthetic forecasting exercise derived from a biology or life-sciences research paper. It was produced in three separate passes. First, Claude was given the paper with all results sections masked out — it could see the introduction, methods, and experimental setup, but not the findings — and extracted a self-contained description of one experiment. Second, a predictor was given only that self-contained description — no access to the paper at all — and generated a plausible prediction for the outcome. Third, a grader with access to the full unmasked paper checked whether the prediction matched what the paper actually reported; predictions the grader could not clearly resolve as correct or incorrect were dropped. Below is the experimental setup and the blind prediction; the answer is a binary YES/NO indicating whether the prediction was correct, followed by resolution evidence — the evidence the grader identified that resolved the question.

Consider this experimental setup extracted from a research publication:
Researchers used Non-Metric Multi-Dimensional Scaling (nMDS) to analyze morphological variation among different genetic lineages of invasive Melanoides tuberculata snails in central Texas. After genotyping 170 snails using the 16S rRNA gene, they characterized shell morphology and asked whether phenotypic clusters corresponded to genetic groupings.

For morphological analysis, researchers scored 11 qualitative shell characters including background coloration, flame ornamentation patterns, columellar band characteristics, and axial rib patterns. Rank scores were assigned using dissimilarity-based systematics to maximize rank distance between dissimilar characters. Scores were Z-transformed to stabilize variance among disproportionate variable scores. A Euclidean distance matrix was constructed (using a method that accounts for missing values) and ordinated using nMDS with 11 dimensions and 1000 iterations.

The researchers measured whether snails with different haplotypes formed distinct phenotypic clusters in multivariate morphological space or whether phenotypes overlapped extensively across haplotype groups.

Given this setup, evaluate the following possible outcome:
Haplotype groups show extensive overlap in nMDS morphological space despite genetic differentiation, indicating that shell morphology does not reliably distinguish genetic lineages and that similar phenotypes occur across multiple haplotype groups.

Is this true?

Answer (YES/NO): NO